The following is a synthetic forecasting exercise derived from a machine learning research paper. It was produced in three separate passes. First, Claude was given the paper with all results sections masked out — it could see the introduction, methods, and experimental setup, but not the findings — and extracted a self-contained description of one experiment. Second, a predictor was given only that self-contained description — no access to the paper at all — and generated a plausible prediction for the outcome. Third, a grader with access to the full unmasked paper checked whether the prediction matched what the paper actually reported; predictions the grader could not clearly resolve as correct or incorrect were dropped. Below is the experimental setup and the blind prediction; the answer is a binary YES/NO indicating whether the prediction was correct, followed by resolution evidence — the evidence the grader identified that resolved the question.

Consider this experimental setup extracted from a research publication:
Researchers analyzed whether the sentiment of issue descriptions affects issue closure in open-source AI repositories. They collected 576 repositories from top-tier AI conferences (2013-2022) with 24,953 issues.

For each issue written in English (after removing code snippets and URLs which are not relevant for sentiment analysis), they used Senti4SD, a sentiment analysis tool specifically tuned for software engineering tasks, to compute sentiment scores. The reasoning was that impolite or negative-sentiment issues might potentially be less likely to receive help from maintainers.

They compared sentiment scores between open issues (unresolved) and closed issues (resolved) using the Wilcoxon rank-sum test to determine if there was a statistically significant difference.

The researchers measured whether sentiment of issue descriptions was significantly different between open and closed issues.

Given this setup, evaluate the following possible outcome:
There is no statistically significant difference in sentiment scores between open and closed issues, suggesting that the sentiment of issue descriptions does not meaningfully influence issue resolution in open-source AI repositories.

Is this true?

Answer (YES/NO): YES